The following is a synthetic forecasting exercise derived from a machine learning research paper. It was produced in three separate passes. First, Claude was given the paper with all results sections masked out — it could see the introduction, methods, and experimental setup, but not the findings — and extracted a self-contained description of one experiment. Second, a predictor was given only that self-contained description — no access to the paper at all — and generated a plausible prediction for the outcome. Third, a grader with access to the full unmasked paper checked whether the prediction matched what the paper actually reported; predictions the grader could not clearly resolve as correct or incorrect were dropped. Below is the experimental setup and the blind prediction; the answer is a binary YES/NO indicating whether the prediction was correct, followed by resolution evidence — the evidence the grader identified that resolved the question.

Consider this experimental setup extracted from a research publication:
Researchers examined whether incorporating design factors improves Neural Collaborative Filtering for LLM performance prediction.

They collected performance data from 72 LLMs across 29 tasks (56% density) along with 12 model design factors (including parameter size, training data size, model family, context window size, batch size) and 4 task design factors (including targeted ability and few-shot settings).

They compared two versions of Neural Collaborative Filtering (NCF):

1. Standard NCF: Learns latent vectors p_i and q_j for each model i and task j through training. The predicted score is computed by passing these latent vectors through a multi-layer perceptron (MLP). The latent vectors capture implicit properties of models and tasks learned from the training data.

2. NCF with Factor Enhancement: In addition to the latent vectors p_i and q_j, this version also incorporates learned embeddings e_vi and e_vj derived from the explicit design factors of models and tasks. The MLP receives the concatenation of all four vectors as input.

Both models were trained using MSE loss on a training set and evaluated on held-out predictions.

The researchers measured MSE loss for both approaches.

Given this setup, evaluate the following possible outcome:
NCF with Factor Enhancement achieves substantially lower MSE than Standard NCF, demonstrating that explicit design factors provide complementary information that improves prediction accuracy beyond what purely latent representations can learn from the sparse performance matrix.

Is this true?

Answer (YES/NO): YES